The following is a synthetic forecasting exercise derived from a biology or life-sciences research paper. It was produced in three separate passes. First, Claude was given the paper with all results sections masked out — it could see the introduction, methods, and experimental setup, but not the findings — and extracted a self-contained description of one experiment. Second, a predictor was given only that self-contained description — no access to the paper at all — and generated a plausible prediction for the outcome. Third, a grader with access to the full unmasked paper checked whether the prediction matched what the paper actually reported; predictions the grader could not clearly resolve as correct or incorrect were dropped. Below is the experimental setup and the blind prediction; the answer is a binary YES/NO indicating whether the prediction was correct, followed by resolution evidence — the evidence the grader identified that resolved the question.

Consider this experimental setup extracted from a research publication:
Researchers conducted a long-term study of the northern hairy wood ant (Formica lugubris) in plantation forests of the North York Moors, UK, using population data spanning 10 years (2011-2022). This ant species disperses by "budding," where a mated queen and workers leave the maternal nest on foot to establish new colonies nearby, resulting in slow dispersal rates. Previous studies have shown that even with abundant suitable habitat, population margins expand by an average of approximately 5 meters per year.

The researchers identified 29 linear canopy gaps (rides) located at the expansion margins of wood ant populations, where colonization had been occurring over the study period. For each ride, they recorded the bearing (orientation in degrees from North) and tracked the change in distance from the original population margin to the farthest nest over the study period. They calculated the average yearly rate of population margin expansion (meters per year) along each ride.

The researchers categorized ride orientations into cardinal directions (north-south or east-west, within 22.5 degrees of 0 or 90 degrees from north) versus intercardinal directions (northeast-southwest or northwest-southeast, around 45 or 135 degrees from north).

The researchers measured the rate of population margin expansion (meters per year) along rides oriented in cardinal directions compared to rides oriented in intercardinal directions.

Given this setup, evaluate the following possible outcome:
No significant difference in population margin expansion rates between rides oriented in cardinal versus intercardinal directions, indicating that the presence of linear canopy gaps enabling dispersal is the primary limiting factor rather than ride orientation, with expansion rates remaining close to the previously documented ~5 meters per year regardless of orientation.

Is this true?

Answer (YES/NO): NO